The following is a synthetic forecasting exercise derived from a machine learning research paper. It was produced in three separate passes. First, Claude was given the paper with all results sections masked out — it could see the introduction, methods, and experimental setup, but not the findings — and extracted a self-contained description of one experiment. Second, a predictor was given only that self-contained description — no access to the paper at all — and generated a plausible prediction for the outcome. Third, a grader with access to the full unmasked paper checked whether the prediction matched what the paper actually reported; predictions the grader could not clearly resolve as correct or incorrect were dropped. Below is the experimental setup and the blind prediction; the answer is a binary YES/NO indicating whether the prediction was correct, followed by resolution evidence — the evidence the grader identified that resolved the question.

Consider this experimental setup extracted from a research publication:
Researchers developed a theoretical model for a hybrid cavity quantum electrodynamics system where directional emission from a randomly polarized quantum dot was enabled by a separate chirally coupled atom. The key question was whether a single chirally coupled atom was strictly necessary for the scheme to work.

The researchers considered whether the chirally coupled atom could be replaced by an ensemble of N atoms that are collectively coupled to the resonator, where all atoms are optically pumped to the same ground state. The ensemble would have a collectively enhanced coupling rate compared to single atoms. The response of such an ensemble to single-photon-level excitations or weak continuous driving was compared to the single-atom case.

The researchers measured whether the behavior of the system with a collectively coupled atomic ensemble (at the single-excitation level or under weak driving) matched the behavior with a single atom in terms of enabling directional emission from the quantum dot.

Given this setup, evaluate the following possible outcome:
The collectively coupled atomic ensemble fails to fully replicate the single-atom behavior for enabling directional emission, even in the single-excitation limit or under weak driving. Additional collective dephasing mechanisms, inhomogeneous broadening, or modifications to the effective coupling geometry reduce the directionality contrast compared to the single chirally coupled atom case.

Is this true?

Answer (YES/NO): NO